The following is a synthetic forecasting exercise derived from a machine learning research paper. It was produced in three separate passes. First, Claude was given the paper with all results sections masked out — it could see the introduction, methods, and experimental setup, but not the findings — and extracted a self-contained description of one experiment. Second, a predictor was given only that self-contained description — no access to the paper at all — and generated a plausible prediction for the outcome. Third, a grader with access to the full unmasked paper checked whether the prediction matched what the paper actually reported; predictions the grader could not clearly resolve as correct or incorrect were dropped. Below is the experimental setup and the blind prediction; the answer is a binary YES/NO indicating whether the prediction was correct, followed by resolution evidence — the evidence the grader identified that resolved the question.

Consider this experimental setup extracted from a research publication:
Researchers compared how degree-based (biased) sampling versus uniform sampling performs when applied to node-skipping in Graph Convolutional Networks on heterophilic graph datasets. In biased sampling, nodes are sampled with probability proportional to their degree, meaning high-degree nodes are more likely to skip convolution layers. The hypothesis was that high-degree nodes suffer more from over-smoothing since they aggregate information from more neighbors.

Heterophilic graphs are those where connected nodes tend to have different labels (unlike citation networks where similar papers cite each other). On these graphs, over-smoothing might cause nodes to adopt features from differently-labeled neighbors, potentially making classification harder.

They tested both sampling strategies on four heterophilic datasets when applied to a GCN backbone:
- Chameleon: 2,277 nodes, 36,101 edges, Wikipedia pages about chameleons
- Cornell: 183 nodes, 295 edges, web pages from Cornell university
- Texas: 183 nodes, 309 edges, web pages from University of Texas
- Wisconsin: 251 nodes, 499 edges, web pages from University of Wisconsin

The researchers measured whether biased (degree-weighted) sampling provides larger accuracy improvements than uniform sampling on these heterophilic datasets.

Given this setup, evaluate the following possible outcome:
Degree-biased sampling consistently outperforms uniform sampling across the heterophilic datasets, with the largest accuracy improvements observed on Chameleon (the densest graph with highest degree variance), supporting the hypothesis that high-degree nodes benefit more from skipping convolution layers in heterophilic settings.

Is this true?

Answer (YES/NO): NO